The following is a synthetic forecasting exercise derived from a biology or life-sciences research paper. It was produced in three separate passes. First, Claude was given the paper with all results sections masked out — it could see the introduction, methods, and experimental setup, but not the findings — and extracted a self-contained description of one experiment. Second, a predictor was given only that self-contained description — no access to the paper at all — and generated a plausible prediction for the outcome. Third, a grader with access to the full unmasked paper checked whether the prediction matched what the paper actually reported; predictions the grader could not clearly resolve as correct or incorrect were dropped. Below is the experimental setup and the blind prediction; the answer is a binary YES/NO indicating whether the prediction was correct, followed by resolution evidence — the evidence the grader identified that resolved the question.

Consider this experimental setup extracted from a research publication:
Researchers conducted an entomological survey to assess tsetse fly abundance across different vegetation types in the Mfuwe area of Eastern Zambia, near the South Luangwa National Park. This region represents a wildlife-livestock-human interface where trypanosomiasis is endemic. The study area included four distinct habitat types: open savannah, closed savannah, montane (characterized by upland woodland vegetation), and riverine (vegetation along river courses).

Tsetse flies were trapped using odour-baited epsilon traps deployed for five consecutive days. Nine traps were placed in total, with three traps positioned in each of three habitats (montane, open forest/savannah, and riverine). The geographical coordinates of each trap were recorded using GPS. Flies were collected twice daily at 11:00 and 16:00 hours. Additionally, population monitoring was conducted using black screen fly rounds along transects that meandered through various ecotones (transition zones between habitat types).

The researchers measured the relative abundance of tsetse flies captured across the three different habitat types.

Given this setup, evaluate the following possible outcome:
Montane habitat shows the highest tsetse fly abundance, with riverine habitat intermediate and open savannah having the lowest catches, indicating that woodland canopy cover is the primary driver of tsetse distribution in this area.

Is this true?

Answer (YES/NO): NO